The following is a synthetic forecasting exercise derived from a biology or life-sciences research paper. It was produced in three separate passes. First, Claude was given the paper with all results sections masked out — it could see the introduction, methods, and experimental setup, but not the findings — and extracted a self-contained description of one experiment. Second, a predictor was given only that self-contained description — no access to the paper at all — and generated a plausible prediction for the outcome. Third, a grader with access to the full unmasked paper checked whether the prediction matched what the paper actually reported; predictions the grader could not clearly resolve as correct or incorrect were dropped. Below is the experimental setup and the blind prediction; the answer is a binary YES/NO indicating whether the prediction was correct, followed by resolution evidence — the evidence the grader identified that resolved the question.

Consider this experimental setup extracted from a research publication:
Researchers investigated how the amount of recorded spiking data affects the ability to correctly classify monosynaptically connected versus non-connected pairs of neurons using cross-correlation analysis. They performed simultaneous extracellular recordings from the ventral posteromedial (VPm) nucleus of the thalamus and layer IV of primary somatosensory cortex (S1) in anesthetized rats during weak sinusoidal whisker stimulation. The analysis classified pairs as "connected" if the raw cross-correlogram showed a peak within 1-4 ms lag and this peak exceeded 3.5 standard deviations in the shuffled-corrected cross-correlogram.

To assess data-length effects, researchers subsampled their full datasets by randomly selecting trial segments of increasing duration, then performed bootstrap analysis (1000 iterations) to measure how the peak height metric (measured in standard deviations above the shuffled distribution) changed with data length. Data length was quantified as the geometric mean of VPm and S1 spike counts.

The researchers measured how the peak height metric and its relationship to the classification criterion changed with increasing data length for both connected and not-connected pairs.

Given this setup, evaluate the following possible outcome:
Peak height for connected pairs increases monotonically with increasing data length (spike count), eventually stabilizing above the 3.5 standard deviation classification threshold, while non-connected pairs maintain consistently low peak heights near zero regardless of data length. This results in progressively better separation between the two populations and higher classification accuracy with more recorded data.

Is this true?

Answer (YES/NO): NO